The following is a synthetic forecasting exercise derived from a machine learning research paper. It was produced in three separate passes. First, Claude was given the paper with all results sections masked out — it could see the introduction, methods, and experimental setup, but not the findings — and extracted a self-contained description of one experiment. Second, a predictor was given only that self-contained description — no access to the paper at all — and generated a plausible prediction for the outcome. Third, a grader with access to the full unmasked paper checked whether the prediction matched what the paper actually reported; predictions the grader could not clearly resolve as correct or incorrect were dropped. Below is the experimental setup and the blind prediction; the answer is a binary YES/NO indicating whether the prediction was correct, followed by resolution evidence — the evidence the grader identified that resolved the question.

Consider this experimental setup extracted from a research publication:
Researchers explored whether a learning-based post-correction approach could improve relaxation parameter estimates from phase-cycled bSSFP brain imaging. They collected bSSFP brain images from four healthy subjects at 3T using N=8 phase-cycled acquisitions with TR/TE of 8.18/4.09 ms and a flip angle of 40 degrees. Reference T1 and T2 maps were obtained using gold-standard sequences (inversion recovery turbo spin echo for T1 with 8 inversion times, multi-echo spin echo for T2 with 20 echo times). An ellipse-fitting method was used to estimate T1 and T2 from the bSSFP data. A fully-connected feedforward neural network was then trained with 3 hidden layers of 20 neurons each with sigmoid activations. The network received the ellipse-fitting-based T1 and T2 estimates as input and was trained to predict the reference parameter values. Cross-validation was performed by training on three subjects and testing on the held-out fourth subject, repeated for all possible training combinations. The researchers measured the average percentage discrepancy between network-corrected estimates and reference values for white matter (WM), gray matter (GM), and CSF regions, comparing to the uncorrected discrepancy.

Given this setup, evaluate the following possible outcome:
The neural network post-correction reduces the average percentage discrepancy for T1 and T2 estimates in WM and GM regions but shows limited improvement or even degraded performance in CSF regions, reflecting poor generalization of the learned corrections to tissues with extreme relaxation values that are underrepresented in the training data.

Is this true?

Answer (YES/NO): NO